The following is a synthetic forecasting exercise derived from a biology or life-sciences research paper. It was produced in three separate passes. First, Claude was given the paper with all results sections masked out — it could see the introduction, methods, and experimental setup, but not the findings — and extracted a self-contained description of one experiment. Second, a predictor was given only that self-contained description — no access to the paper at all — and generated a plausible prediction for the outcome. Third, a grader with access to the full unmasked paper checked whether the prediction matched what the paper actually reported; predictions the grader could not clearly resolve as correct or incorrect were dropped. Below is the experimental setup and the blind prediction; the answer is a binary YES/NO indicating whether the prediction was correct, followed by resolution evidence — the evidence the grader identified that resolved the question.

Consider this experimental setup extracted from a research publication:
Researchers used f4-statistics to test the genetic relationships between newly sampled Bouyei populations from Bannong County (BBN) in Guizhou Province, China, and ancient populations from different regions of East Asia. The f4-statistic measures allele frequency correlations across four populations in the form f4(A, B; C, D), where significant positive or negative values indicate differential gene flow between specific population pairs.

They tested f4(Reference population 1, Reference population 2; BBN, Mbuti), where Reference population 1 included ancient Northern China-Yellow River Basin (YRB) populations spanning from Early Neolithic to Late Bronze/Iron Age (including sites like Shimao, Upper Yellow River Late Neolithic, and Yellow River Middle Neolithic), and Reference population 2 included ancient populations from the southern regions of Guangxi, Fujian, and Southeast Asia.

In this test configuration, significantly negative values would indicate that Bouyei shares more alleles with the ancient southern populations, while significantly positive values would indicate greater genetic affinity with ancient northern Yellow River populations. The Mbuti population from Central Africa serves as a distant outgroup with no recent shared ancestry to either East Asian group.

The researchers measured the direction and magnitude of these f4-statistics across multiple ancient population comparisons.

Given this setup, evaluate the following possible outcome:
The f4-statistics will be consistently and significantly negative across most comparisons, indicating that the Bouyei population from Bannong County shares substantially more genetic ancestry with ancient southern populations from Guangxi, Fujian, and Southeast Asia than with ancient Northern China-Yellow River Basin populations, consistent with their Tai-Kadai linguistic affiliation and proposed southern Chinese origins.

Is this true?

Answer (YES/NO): NO